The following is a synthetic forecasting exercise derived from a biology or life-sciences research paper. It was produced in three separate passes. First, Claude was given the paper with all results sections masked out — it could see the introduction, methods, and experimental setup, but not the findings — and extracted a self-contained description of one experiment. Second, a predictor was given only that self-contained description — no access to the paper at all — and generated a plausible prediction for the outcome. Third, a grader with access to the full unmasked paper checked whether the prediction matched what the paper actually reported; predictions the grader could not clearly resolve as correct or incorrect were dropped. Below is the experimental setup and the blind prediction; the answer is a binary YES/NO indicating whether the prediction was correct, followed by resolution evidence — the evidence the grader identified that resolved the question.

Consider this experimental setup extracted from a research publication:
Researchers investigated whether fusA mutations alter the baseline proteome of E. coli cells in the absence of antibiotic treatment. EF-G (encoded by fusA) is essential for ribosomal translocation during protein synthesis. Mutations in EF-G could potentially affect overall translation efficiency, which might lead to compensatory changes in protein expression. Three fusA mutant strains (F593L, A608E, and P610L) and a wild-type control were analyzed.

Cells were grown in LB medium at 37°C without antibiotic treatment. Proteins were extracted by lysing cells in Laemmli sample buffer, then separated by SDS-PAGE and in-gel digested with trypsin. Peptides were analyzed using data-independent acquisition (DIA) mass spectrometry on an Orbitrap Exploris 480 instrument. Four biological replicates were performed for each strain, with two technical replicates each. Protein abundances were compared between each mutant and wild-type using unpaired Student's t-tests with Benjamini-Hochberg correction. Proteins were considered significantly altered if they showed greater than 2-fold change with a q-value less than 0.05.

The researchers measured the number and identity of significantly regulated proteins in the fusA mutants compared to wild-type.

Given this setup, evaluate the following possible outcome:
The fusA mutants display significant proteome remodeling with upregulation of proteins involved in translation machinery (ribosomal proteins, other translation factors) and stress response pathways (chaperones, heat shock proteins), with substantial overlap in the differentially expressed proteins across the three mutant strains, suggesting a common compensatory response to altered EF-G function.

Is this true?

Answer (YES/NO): NO